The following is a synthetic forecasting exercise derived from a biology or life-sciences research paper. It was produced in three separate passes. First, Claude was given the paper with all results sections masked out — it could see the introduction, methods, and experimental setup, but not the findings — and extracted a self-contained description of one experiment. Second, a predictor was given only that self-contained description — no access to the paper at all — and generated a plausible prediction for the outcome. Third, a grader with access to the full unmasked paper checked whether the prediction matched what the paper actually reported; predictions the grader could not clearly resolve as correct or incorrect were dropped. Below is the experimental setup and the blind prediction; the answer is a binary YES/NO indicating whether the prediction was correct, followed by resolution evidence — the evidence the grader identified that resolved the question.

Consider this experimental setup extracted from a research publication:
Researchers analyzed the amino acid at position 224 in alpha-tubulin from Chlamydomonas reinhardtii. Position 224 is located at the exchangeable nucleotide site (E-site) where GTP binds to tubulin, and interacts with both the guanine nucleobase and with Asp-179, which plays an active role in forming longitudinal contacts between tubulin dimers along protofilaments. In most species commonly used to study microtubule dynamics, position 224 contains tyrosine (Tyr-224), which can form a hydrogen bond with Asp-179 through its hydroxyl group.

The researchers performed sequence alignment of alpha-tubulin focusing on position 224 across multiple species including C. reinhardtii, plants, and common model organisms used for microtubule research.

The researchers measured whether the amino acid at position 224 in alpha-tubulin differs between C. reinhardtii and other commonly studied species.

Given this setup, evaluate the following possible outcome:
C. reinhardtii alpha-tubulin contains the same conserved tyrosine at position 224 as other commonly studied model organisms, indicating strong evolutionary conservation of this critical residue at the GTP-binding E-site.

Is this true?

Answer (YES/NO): NO